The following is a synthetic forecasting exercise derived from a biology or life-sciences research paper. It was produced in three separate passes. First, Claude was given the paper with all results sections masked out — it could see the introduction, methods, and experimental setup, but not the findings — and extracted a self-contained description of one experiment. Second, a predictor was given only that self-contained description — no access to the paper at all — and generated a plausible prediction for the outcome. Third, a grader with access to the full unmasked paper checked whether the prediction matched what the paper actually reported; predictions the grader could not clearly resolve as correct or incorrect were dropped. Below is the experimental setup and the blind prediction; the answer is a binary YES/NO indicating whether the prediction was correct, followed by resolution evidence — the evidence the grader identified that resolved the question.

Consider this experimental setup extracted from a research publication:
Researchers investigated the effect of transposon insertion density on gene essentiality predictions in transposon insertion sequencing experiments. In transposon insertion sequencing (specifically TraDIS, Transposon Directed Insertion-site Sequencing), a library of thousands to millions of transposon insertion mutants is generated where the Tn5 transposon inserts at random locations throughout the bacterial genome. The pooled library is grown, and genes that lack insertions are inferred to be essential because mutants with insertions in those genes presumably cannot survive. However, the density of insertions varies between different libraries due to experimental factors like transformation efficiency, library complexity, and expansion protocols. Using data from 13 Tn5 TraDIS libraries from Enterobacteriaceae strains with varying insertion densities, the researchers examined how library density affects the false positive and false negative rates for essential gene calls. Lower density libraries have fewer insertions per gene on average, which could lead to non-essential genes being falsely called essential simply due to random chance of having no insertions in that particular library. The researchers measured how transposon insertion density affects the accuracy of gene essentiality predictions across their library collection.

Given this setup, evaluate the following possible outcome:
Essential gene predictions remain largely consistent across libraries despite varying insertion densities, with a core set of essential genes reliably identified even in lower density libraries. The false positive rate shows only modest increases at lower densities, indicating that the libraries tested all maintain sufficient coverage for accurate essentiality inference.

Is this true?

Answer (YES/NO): NO